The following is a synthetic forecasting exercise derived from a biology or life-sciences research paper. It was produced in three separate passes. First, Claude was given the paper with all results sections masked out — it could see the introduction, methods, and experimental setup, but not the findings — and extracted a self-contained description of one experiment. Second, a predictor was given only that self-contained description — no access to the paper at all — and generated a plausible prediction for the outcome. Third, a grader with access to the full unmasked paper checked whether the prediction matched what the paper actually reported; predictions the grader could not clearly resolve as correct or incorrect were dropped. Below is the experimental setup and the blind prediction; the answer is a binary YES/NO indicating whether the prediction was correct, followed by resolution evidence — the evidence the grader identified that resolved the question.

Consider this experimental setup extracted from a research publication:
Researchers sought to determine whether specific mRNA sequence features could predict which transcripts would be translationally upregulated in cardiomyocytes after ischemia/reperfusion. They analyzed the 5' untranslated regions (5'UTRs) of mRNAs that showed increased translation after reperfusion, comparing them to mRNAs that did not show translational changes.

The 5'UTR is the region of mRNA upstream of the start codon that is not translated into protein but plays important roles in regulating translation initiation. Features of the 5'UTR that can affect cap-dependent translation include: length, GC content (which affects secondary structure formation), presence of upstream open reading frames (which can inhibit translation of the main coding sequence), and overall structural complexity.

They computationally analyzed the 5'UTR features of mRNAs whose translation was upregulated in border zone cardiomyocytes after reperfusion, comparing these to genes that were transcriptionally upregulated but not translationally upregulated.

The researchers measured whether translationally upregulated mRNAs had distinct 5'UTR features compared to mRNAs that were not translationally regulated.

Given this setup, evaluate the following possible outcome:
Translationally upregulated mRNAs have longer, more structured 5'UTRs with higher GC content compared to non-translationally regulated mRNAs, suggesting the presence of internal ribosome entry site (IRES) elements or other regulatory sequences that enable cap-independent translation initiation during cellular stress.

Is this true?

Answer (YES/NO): NO